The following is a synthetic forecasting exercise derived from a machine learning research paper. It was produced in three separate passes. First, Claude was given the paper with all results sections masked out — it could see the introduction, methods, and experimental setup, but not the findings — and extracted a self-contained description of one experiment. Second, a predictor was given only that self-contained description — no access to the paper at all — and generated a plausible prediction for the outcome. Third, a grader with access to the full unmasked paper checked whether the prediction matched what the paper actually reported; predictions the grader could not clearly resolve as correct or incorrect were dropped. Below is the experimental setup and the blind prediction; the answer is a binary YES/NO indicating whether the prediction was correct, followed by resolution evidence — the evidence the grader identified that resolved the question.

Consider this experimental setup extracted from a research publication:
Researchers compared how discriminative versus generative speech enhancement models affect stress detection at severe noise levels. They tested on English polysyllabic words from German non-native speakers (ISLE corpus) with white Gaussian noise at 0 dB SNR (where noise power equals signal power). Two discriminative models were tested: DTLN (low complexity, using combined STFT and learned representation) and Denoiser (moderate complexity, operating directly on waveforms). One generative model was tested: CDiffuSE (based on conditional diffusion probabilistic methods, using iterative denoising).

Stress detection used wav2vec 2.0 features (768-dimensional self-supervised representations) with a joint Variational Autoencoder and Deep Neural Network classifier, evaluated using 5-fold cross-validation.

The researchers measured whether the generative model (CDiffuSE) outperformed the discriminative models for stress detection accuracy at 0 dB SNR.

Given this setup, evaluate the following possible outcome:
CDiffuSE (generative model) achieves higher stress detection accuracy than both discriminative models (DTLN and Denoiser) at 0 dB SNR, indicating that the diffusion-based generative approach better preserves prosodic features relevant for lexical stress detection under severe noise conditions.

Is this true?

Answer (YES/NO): NO